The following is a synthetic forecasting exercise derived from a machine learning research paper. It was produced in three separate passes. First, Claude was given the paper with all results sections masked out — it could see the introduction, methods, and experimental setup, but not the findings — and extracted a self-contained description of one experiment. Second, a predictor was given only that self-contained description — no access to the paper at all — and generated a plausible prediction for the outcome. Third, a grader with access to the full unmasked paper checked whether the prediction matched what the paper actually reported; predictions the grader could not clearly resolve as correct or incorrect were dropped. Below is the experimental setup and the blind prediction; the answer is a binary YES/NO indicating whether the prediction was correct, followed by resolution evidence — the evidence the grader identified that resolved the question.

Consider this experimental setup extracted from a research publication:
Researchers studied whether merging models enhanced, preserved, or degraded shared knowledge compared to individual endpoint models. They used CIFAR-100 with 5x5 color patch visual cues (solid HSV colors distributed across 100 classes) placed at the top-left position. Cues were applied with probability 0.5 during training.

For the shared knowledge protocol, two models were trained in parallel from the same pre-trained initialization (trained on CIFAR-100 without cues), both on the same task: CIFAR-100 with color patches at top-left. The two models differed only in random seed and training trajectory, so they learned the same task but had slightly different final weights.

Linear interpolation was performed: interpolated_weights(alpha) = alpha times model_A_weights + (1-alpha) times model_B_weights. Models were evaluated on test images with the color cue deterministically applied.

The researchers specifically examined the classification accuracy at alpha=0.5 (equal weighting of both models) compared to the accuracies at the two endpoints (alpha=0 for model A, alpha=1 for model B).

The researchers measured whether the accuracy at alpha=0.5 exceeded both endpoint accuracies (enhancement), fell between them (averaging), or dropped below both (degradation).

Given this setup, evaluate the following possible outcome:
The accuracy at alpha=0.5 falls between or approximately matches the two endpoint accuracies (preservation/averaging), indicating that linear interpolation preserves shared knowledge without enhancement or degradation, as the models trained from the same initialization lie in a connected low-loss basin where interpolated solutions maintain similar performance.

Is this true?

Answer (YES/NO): NO